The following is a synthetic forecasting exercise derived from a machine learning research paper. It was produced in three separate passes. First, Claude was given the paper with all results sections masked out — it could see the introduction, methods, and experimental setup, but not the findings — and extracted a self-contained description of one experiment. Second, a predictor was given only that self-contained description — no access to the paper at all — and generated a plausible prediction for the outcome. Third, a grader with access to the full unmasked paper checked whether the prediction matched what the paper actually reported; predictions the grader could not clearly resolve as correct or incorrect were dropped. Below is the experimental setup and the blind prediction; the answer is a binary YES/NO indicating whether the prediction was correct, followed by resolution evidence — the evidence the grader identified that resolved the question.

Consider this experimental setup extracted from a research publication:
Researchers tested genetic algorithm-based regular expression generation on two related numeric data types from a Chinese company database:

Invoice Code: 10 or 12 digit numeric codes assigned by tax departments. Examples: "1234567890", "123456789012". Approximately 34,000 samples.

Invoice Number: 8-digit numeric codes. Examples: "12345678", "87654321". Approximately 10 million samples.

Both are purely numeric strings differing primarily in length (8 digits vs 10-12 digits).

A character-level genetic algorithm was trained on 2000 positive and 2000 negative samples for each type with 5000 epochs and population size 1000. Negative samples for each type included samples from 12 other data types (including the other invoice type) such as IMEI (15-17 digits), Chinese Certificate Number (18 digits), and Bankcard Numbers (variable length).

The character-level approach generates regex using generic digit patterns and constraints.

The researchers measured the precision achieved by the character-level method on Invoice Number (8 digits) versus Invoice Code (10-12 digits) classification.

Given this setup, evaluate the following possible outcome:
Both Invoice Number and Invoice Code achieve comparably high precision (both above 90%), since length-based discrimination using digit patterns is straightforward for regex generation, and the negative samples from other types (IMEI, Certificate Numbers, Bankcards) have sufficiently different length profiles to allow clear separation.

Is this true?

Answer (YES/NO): NO